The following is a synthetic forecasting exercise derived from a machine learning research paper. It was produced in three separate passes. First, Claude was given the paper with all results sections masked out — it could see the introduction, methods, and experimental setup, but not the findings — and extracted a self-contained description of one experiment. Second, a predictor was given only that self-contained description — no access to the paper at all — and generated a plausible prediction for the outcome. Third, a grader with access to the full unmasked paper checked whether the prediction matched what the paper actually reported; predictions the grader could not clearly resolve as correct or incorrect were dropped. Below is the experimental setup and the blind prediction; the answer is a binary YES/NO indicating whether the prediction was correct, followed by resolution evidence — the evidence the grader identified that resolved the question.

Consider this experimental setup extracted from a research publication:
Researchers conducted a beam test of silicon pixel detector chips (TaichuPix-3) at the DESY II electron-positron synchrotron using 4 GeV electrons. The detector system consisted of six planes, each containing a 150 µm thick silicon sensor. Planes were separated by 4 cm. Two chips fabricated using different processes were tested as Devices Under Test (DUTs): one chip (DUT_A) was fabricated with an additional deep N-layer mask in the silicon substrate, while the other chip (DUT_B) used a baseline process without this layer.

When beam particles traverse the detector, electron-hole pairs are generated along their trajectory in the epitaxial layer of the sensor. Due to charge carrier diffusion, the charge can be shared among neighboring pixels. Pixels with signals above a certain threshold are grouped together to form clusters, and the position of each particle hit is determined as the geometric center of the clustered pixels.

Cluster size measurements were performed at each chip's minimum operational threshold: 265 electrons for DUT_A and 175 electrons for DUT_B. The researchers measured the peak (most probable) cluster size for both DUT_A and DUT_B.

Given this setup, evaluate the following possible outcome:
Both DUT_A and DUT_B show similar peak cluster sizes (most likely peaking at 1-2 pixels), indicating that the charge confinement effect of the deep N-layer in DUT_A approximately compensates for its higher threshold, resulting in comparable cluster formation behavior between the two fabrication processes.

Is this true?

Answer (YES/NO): NO